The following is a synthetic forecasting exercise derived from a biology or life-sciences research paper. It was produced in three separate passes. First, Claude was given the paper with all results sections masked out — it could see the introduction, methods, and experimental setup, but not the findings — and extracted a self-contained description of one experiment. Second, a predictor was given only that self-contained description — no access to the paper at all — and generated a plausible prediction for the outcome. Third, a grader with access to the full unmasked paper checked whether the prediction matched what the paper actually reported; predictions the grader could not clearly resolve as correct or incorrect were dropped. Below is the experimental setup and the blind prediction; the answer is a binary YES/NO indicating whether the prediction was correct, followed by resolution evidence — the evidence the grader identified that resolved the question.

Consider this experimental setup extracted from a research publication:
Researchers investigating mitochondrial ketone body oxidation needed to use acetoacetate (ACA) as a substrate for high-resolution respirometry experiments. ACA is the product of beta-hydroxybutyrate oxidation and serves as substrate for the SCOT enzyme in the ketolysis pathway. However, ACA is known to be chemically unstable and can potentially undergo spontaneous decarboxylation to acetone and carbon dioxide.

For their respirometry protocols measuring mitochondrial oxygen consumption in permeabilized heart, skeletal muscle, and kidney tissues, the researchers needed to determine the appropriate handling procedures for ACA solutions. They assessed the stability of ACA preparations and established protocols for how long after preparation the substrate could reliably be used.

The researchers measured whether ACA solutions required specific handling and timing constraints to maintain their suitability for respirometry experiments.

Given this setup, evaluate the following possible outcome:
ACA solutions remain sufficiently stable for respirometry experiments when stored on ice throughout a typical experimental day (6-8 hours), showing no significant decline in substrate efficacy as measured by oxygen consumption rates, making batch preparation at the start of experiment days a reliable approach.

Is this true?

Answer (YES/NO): NO